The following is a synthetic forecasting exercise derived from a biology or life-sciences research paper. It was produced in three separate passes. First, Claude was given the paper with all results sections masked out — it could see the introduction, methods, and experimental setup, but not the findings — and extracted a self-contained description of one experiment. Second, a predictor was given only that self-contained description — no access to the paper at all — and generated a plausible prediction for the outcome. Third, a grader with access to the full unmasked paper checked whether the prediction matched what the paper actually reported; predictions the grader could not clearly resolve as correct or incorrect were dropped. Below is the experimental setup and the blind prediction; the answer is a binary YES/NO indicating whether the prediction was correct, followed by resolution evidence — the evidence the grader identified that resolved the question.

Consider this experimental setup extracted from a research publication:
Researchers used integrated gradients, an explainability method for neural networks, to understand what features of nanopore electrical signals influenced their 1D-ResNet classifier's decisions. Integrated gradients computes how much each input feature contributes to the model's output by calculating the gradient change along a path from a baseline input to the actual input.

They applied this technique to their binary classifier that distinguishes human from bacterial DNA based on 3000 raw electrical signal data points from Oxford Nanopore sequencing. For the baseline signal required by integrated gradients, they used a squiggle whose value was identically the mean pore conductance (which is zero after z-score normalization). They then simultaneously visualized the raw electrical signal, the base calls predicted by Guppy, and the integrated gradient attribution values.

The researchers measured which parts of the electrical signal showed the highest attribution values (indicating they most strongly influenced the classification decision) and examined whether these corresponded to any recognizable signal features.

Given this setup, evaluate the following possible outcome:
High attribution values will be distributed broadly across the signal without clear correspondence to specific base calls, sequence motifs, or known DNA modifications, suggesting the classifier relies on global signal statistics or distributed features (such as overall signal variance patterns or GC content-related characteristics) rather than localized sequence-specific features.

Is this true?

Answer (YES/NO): NO